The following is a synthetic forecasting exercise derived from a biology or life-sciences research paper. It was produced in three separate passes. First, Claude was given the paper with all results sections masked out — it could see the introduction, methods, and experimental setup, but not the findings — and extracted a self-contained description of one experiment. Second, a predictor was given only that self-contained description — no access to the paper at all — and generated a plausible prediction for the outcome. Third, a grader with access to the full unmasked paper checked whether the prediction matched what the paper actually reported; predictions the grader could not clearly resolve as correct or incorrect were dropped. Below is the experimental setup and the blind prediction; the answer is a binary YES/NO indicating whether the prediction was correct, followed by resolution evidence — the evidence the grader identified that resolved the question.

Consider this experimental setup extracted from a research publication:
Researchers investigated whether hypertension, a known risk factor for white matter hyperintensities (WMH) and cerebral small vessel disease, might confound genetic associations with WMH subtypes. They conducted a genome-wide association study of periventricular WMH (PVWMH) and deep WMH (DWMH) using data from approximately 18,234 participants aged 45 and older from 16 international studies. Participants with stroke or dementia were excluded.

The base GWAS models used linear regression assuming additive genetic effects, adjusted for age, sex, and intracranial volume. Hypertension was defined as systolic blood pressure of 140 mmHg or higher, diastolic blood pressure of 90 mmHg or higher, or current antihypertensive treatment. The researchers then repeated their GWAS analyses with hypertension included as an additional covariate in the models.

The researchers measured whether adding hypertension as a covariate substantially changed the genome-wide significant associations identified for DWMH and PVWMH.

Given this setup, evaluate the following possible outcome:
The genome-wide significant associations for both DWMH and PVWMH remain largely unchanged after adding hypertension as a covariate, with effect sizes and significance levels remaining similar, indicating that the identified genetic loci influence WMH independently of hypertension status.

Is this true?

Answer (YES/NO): YES